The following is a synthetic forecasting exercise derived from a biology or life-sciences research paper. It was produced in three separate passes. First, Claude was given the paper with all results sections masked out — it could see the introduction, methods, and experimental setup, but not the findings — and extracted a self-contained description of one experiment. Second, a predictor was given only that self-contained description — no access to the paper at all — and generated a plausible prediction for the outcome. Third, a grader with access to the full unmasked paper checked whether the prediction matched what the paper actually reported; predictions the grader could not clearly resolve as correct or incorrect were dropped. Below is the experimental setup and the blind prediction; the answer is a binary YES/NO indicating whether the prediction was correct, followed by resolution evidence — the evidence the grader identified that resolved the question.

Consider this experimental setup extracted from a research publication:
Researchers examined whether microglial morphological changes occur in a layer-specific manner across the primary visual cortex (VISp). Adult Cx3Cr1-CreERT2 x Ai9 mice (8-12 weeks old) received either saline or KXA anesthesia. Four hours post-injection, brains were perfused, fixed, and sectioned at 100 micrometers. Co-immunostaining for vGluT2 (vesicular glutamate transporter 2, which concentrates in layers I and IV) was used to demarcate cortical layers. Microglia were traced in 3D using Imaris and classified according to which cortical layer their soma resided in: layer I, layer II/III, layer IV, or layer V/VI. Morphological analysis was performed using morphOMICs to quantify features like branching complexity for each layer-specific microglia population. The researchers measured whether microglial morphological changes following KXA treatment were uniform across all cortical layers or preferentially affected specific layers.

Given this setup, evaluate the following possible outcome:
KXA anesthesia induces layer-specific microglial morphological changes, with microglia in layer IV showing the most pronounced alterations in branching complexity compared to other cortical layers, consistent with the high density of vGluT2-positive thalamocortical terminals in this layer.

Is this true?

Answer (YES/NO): NO